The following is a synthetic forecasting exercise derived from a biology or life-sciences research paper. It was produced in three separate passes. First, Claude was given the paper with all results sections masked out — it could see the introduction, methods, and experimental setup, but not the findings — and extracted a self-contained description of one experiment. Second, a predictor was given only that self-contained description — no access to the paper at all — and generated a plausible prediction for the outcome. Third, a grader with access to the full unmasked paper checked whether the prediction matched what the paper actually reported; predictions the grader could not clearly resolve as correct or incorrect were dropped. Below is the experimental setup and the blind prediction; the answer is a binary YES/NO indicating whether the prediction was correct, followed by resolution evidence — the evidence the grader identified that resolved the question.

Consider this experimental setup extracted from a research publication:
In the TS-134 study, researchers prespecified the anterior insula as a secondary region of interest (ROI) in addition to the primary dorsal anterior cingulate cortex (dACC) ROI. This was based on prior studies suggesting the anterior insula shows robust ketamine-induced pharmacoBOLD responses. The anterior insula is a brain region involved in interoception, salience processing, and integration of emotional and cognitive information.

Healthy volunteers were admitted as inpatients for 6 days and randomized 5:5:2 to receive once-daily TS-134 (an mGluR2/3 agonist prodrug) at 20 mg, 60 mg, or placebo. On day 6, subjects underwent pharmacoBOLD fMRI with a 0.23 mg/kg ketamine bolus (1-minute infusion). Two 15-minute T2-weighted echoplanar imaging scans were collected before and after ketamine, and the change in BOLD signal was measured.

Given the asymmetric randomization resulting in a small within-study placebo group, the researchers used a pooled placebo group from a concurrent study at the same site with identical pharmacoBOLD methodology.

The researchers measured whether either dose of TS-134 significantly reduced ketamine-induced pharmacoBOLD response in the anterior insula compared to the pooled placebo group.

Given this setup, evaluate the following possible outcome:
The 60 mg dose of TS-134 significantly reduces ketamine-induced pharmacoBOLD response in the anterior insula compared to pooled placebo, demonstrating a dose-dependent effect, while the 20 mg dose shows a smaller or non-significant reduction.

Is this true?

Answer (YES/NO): NO